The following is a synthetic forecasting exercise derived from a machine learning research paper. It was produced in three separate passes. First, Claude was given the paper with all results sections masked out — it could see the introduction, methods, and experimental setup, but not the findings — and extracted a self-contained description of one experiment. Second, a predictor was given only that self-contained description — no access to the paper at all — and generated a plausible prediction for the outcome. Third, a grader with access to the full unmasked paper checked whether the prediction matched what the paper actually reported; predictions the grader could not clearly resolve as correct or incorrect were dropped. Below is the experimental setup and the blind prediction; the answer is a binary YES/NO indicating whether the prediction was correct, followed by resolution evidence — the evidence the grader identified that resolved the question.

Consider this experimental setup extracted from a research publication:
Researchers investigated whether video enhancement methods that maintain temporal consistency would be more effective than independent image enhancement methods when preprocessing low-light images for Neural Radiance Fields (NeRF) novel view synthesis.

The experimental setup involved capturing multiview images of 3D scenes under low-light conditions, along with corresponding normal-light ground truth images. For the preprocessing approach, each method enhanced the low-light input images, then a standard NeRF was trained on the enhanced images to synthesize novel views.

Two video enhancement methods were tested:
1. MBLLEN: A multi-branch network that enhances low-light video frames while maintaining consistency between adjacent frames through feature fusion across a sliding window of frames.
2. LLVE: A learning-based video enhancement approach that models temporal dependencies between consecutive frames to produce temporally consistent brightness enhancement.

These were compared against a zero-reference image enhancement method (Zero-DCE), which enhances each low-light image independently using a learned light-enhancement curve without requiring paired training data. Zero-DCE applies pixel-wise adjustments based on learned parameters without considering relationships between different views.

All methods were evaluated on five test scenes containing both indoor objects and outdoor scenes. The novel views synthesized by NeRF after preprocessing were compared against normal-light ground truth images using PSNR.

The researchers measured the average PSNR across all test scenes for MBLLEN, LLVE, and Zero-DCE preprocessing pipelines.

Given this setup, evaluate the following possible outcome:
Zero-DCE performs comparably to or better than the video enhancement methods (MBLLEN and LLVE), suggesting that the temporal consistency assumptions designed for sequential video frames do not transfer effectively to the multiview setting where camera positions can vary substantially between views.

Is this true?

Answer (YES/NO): NO